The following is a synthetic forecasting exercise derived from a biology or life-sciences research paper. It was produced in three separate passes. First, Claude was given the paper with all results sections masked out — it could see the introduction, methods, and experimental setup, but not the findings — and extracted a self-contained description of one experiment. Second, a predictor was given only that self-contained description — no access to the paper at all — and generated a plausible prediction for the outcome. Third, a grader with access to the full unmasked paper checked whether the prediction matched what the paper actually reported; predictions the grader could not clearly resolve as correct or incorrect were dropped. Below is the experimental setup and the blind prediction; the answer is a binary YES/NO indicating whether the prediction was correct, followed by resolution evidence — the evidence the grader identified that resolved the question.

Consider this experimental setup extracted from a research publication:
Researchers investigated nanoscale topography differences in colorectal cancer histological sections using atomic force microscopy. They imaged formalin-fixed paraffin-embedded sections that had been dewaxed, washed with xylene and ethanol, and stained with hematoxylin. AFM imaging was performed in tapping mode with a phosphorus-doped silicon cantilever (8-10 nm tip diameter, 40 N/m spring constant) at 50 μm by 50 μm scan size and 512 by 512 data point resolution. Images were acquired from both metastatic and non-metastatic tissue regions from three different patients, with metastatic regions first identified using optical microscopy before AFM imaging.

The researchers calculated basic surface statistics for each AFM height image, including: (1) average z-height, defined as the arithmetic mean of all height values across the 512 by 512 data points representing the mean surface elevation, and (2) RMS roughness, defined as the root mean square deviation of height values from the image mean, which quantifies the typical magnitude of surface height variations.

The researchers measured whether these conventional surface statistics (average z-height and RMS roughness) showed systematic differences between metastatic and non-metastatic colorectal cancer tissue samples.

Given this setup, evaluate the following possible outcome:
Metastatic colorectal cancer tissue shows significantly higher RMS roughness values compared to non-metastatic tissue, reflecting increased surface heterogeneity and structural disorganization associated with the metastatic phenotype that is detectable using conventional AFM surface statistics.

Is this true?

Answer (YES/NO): NO